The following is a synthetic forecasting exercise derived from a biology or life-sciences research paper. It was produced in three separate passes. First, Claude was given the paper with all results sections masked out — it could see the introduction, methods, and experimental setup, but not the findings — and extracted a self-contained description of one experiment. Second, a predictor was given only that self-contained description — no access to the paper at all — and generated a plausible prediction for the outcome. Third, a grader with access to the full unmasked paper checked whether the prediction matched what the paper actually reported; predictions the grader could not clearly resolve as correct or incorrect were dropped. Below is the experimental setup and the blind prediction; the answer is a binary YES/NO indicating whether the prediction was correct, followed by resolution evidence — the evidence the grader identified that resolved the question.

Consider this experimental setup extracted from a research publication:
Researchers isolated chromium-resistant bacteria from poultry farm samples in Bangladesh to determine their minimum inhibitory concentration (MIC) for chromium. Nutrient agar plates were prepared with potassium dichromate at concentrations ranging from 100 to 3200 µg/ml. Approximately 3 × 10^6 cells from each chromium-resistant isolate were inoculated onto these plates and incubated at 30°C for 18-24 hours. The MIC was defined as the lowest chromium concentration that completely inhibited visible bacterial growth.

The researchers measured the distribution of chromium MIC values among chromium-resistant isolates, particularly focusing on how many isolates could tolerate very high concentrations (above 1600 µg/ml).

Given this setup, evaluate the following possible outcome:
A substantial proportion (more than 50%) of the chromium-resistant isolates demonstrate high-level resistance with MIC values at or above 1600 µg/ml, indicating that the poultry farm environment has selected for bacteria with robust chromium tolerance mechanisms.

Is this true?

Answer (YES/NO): NO